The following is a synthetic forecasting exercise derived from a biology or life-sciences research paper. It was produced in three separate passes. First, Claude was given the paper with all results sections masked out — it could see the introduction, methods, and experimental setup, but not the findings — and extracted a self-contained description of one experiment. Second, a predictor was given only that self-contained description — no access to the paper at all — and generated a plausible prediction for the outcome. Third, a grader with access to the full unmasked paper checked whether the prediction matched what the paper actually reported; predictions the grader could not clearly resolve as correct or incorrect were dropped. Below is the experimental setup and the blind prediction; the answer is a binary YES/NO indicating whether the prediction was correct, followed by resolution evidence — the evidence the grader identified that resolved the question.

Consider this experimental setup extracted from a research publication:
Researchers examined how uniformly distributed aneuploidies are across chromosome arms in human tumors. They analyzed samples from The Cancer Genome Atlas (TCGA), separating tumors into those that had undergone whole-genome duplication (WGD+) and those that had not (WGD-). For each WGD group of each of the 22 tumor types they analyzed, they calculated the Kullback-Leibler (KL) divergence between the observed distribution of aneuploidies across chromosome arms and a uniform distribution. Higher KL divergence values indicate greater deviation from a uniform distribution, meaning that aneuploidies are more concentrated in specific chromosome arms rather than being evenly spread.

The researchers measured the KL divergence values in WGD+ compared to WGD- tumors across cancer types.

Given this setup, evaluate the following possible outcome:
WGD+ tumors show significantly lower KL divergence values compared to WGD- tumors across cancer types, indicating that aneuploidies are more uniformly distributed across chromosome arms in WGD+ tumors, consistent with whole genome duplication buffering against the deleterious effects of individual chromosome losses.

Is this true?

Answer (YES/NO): YES